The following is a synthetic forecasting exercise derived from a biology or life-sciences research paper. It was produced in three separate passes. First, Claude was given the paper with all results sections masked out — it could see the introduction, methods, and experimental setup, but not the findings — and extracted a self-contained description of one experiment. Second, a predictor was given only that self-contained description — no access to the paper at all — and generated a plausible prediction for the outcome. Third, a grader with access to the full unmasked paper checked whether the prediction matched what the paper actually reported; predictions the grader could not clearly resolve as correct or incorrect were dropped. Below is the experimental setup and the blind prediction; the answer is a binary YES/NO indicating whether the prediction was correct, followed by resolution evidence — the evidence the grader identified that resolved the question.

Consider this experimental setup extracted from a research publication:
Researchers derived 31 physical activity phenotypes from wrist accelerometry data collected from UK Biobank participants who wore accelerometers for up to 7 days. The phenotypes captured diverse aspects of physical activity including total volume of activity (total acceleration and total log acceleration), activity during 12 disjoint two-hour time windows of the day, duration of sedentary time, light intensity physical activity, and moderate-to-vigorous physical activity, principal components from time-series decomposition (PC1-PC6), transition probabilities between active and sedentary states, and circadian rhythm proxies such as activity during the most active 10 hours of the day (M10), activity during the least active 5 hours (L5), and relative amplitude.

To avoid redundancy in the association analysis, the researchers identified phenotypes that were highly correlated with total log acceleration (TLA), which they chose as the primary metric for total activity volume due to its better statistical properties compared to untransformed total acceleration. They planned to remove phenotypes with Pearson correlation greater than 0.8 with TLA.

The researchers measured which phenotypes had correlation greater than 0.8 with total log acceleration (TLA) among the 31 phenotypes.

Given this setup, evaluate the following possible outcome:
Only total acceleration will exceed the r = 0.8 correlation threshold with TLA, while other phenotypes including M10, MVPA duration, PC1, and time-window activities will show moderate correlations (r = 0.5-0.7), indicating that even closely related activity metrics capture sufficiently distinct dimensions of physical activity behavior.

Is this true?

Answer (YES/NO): NO